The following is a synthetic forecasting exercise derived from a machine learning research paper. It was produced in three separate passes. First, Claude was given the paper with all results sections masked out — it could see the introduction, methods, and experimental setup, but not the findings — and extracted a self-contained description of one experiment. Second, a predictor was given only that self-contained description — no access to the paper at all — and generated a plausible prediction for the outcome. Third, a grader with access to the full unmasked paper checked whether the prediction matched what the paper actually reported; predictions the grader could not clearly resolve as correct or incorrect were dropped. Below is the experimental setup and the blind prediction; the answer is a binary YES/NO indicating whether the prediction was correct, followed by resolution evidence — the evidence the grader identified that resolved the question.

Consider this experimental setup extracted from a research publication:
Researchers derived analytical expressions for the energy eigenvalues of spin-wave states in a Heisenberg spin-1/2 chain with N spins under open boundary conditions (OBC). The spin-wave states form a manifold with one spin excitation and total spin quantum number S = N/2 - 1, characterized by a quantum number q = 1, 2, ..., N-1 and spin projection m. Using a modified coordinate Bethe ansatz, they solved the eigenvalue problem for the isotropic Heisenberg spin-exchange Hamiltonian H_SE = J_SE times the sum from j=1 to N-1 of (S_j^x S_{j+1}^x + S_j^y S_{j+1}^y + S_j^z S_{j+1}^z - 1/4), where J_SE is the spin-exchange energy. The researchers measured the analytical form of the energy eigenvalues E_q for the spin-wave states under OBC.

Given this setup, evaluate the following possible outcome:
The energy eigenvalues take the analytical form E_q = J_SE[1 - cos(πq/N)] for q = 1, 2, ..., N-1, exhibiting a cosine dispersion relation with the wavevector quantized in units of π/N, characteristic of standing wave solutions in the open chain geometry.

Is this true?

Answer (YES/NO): NO